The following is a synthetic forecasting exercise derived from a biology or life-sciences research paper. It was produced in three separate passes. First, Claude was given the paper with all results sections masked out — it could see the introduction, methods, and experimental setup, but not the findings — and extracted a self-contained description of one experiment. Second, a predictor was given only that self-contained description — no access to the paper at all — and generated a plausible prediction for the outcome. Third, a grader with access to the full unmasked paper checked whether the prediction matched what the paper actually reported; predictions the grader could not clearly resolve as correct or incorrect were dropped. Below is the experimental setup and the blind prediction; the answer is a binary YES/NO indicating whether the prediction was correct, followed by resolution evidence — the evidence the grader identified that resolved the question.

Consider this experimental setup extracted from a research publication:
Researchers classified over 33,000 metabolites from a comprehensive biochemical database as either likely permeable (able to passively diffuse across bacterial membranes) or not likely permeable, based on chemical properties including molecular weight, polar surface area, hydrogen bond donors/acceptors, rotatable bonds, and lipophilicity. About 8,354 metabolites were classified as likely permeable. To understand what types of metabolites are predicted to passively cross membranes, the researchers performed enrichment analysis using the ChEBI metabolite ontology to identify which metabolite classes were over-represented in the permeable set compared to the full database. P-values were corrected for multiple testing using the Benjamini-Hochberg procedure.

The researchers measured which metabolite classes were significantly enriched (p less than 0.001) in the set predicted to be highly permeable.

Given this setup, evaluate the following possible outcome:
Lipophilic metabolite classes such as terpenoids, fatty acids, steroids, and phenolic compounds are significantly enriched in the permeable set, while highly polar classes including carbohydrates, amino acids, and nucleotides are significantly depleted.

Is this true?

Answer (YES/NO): NO